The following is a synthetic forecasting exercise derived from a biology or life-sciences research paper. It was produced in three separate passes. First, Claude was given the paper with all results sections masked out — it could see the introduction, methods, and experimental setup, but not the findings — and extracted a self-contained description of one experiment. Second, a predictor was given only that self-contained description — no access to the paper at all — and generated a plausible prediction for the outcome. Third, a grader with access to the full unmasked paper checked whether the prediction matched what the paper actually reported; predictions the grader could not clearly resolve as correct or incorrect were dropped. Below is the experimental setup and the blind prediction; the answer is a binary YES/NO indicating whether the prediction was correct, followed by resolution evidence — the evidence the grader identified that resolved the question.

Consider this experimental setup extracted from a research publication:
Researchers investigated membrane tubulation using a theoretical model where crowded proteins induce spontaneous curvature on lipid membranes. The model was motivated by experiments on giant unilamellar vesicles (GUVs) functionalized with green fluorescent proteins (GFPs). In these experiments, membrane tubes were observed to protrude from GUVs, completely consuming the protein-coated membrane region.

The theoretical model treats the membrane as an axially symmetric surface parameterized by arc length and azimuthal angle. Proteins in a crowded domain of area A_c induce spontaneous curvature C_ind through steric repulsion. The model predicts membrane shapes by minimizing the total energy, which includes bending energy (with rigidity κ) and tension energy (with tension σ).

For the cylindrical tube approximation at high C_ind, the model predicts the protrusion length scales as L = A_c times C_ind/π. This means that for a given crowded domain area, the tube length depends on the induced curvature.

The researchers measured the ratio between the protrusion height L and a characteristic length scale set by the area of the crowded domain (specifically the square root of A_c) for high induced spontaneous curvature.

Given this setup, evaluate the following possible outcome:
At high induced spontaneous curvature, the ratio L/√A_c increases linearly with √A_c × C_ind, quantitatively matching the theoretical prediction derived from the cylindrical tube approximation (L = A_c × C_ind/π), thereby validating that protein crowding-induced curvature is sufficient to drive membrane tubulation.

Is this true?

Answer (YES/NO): NO